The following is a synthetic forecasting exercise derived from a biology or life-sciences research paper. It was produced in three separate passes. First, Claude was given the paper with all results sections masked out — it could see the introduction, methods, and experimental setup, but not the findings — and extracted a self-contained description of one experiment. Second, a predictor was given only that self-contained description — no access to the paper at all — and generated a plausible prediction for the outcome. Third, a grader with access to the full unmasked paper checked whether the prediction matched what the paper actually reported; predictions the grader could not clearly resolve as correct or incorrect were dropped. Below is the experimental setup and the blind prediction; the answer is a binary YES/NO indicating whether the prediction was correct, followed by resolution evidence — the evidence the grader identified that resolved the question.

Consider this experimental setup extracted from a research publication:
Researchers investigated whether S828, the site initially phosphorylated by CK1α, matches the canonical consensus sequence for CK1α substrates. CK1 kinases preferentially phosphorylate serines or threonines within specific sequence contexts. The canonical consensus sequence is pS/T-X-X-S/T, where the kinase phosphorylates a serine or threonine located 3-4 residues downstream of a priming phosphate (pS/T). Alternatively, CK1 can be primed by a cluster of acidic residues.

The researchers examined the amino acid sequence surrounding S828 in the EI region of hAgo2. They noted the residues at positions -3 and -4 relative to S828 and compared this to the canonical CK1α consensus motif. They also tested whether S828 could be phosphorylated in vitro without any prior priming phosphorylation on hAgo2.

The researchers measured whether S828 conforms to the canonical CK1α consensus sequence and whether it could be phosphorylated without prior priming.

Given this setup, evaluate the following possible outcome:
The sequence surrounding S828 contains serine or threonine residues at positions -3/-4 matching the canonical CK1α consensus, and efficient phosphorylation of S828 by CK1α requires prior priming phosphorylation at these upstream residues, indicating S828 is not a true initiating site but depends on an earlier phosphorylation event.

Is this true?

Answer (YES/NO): NO